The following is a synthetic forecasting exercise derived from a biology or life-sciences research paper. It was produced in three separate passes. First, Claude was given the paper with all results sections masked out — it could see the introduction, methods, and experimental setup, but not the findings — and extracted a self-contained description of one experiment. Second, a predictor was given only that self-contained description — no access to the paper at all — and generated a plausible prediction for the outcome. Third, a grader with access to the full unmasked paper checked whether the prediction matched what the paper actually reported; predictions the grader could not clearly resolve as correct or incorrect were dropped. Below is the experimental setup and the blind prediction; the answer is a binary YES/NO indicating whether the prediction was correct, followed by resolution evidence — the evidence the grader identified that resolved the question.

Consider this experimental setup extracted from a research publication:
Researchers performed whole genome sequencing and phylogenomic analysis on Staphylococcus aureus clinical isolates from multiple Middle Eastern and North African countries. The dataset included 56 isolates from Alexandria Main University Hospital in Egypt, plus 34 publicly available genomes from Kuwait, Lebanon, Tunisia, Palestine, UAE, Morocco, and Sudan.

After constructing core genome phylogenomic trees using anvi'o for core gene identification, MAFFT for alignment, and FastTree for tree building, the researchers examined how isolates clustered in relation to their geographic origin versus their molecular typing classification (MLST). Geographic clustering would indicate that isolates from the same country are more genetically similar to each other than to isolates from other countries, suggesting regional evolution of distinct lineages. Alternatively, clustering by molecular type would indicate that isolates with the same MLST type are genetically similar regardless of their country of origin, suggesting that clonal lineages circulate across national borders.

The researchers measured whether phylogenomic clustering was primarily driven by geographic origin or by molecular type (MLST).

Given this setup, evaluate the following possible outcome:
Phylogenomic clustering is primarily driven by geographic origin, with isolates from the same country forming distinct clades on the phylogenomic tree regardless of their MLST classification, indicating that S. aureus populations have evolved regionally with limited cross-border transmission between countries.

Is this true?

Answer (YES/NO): NO